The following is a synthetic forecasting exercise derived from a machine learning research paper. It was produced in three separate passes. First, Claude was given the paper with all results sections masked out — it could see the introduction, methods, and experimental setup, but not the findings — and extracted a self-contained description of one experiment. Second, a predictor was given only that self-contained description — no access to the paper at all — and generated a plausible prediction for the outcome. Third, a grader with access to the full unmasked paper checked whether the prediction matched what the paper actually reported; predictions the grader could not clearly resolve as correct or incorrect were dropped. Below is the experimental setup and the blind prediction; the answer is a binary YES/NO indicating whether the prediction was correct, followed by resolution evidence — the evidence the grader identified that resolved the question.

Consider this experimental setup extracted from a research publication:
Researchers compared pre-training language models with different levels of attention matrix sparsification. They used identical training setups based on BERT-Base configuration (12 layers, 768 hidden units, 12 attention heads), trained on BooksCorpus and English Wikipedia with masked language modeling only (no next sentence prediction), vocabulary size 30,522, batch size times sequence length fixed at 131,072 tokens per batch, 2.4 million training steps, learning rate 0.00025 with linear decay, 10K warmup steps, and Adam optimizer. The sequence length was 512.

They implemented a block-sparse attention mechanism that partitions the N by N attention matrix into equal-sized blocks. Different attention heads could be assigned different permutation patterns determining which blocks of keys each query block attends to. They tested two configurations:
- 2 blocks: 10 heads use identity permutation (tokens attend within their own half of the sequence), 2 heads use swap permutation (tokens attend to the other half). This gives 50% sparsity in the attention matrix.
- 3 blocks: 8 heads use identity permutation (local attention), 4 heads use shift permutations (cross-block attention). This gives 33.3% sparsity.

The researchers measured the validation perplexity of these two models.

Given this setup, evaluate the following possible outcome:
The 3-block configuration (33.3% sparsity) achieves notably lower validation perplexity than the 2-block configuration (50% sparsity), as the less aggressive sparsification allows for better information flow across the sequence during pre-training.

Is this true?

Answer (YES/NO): NO